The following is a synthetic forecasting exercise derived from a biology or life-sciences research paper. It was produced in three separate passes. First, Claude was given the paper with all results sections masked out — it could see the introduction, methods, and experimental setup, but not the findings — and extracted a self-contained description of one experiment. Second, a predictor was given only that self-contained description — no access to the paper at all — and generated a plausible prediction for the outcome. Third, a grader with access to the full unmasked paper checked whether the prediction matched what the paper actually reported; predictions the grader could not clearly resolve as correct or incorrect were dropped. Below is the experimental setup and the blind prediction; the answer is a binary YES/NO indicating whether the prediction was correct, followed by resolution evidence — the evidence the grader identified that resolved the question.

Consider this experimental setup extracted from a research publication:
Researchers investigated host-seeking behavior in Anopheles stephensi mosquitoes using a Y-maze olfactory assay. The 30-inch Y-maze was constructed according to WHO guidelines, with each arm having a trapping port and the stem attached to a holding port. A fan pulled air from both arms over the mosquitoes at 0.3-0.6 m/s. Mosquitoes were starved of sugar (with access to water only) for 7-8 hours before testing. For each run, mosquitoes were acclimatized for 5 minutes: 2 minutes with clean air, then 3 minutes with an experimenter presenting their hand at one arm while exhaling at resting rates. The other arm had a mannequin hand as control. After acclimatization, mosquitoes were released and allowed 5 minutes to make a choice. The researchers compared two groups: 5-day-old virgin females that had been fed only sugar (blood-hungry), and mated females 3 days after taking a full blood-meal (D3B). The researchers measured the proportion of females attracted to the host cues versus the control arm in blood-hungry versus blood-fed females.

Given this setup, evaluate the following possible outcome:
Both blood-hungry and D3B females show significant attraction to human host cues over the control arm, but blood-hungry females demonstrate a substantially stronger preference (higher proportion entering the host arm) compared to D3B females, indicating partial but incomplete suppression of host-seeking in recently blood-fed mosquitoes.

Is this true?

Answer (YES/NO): NO